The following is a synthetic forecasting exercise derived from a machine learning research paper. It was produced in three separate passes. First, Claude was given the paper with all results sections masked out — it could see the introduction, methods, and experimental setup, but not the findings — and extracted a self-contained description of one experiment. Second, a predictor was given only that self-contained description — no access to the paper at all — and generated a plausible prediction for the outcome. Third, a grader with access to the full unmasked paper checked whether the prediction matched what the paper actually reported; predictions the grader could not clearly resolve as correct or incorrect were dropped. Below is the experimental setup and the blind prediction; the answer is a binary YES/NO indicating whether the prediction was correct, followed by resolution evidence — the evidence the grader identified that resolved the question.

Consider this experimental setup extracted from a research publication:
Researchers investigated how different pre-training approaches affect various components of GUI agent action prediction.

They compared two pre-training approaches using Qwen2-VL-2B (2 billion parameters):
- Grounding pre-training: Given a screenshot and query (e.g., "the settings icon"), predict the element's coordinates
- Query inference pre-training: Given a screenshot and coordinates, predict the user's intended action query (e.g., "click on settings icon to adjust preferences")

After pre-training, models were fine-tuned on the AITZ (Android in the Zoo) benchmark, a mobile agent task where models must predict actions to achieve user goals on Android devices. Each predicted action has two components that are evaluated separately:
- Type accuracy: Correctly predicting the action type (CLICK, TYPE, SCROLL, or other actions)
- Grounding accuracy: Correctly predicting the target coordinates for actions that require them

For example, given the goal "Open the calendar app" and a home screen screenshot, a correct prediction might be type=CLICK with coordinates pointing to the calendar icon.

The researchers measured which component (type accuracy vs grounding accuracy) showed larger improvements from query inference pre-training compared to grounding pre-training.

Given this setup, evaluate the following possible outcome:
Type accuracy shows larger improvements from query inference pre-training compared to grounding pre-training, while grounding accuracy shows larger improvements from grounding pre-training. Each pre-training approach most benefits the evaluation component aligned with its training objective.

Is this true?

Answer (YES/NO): NO